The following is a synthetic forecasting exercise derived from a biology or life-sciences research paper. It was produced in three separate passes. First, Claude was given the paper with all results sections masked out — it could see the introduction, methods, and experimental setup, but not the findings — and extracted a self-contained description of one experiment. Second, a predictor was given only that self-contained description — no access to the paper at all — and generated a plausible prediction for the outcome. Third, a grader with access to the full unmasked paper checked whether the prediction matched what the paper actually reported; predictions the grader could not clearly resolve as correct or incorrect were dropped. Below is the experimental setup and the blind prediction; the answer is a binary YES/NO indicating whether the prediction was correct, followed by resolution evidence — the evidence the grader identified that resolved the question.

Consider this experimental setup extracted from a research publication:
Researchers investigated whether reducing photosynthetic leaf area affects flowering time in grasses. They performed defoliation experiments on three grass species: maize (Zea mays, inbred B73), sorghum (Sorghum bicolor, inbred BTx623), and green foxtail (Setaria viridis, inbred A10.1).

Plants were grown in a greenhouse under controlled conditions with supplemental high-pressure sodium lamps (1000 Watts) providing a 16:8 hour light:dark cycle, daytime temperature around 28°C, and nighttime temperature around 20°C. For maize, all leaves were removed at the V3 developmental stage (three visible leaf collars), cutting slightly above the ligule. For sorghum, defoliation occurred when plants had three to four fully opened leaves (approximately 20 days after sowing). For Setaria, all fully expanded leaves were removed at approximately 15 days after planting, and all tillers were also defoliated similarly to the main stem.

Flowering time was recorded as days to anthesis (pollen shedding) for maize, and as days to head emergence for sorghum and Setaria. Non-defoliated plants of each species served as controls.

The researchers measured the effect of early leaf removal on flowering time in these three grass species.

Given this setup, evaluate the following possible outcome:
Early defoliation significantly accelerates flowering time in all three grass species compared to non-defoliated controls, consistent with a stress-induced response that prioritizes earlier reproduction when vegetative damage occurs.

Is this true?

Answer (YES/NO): NO